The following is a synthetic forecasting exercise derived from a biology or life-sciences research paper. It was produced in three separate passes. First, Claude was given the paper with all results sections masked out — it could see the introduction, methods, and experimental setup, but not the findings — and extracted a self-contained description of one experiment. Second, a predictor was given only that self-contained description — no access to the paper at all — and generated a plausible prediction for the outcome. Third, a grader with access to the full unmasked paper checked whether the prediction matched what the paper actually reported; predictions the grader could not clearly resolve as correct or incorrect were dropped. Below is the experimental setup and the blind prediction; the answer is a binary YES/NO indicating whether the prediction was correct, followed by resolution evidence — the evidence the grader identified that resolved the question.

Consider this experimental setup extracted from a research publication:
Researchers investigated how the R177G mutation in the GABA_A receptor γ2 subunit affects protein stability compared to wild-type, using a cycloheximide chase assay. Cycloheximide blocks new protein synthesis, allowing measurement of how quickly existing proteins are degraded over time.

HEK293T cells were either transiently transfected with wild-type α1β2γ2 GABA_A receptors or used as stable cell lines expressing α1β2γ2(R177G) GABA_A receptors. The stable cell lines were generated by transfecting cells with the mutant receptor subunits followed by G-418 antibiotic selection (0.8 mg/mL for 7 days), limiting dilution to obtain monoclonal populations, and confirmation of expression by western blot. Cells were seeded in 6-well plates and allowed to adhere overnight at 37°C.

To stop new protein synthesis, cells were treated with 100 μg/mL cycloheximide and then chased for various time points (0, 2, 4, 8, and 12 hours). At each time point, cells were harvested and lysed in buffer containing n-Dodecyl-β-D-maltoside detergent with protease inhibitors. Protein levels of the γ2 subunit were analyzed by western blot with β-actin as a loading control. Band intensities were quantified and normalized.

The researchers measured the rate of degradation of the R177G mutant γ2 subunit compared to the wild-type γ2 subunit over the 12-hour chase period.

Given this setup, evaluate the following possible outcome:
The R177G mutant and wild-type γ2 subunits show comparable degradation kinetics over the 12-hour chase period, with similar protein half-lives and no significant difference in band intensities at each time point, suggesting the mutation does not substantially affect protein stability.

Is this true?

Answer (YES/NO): NO